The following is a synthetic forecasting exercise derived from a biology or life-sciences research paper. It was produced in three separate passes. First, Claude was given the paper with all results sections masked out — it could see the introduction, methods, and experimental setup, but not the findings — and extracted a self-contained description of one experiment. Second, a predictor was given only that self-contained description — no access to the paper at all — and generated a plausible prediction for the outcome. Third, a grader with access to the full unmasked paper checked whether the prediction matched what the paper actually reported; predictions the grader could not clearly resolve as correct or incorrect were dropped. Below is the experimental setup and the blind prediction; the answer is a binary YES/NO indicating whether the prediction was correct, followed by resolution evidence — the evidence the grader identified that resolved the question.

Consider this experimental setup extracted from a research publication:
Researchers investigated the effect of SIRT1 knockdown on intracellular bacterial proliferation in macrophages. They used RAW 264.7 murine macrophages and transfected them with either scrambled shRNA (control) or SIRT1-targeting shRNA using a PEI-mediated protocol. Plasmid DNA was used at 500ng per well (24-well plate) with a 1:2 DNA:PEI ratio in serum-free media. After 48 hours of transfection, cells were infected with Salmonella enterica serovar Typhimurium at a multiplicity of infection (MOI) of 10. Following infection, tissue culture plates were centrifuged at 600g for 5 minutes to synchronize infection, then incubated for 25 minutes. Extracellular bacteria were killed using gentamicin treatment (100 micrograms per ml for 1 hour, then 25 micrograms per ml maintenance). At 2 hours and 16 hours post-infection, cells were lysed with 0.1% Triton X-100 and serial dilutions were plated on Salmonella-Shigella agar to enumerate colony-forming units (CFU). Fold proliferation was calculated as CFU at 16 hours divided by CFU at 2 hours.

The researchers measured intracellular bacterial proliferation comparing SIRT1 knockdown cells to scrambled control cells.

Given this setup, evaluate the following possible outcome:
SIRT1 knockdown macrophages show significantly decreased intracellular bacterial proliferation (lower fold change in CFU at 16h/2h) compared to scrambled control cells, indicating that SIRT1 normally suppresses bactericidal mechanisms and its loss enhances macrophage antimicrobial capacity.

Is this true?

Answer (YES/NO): YES